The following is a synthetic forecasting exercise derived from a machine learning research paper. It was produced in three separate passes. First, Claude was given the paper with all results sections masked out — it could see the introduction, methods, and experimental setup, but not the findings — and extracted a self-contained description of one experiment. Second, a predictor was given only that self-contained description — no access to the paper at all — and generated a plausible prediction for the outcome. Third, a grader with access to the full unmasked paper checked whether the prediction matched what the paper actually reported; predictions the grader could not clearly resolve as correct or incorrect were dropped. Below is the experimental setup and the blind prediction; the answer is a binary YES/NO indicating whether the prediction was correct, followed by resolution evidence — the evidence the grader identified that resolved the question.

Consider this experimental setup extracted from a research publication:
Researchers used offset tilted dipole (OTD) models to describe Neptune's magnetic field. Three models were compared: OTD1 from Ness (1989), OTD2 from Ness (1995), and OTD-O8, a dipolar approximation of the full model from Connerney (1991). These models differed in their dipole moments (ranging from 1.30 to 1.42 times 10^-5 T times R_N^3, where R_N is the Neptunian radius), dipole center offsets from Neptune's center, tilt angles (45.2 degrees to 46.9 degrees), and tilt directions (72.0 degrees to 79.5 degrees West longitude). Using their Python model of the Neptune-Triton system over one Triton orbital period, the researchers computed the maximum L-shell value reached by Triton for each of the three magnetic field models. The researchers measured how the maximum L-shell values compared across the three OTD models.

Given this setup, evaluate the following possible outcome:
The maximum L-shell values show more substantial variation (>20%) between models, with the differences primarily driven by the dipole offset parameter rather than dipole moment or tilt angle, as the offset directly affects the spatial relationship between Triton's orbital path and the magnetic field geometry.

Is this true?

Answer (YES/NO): NO